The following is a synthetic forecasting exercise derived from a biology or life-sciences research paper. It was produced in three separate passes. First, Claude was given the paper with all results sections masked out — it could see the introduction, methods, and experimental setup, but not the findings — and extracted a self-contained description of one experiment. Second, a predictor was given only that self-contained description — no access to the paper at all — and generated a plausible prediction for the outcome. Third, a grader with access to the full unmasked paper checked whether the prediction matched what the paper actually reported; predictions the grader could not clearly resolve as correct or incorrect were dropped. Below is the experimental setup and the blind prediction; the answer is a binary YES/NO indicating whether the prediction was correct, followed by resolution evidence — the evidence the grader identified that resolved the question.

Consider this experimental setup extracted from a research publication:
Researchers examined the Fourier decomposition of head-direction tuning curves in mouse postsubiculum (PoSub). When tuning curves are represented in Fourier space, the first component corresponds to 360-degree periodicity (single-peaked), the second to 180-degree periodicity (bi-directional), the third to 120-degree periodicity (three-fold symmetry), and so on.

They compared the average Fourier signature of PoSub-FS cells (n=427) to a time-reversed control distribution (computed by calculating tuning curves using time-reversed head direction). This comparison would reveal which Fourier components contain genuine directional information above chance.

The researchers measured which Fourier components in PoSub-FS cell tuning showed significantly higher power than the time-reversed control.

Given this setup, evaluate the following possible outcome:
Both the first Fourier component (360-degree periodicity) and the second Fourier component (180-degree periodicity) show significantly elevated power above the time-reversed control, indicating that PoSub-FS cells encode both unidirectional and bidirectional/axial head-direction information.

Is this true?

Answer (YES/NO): NO